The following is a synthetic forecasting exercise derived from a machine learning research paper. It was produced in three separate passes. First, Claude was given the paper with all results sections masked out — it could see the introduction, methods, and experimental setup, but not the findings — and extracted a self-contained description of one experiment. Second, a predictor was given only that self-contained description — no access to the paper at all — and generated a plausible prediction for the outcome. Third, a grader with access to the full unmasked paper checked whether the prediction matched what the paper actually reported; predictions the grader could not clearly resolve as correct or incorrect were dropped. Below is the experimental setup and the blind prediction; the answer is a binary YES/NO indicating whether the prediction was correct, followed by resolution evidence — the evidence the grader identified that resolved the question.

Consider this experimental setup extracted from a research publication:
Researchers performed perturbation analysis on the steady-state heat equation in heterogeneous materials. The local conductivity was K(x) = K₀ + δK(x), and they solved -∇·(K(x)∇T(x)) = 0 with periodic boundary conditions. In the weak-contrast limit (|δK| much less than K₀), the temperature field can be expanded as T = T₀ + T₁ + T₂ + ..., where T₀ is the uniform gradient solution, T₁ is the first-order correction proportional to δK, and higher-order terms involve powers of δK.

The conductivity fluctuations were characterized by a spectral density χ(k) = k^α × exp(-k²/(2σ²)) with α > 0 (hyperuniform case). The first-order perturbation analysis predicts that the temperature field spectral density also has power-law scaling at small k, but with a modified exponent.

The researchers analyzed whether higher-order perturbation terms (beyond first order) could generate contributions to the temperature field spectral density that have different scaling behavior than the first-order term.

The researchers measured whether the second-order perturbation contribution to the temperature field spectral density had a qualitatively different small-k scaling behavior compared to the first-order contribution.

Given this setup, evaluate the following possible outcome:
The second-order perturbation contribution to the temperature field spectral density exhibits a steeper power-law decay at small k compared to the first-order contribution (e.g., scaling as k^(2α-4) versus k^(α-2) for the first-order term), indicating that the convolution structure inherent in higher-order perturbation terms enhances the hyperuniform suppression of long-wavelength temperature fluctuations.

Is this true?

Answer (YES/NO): NO